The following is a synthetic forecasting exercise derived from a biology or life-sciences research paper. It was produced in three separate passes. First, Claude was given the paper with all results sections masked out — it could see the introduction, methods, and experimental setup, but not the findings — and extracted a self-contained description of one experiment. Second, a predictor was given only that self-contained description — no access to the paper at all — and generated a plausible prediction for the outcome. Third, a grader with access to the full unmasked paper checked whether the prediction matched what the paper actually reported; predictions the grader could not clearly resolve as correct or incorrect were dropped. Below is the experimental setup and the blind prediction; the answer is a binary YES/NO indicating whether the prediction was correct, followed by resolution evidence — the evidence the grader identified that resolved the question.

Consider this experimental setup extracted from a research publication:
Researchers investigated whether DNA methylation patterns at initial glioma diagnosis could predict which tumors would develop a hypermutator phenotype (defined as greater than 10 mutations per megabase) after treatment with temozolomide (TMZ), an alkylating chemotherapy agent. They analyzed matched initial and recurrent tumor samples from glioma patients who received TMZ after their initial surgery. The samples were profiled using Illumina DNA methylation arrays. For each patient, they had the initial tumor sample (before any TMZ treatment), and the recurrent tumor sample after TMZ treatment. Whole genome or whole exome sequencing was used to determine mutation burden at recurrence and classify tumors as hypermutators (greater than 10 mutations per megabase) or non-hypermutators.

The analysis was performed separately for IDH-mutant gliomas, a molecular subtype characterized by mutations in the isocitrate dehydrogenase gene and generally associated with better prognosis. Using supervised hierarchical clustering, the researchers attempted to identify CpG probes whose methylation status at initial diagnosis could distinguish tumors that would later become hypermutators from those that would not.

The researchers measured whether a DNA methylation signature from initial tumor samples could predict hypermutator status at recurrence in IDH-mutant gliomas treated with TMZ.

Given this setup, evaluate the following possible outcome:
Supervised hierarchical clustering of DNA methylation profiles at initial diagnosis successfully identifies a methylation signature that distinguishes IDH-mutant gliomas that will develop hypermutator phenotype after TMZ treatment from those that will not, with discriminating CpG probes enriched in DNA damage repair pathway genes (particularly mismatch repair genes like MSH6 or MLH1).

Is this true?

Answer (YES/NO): NO